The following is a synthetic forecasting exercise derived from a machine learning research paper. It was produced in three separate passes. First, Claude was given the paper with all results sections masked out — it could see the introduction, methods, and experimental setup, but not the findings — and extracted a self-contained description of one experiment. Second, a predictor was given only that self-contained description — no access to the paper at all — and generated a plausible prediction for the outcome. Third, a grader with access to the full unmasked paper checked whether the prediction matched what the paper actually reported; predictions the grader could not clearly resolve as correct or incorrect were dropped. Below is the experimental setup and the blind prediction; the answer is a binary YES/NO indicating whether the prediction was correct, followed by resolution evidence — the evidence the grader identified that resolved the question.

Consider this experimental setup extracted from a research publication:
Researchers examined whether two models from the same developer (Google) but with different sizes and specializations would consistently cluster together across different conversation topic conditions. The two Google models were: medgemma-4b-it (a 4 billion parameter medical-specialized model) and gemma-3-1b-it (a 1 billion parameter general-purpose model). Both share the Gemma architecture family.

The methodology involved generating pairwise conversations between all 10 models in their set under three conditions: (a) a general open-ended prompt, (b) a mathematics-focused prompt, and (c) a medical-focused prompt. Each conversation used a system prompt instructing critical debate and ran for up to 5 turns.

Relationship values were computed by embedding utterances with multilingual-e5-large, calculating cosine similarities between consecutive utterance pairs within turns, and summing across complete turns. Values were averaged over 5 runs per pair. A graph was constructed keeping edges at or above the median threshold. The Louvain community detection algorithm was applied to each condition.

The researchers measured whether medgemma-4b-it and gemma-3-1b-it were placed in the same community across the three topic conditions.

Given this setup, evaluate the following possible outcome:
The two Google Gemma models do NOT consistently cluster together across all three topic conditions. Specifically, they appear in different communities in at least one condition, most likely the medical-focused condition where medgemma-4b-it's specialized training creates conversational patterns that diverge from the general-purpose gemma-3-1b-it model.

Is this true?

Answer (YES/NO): YES